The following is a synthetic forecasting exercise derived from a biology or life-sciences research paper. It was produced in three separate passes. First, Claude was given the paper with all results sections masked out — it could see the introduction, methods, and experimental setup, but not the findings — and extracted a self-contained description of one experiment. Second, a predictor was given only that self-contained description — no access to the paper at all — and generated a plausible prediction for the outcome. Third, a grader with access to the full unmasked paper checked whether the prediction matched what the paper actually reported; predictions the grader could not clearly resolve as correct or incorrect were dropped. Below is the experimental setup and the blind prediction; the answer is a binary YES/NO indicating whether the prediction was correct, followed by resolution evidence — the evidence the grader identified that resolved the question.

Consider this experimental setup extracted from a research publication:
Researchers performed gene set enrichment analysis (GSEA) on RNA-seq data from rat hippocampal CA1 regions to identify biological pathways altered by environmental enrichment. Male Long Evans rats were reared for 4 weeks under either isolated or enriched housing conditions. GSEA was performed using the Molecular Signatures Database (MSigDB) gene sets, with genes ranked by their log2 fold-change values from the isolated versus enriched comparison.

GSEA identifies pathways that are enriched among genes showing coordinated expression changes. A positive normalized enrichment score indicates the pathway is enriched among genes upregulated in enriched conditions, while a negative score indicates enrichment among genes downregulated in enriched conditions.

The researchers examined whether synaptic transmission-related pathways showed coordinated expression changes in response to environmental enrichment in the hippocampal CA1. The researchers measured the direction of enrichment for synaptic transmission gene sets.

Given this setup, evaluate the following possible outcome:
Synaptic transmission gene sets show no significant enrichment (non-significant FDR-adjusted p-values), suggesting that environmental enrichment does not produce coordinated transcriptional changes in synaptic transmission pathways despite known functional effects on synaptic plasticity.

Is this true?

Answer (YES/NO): NO